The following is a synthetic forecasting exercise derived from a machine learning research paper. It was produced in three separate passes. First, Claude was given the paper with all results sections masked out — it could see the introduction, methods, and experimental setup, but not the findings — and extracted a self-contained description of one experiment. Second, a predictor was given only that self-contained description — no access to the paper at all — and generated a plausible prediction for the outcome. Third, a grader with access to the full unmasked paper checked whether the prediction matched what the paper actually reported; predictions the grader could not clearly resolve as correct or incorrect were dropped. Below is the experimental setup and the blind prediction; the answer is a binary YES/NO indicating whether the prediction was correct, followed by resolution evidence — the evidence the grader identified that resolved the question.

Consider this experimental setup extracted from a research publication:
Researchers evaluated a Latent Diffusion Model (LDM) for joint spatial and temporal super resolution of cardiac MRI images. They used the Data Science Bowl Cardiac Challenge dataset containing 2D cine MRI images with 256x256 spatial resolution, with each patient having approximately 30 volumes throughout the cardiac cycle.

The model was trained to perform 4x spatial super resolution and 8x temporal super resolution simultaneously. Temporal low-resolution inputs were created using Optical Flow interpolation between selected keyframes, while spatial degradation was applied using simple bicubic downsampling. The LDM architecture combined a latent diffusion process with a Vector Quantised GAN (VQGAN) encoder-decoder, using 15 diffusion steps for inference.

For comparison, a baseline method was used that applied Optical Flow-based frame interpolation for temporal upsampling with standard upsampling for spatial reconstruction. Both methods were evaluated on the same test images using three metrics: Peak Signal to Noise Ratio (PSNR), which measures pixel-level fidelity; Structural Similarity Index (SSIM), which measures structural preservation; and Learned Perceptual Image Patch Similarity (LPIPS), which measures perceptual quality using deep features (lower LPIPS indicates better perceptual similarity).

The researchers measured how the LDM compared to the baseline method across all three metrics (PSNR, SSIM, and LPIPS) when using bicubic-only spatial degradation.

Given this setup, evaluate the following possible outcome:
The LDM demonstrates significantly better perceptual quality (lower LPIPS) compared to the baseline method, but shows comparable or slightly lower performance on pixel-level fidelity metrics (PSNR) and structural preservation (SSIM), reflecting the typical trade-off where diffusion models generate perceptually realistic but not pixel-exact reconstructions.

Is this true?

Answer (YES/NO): YES